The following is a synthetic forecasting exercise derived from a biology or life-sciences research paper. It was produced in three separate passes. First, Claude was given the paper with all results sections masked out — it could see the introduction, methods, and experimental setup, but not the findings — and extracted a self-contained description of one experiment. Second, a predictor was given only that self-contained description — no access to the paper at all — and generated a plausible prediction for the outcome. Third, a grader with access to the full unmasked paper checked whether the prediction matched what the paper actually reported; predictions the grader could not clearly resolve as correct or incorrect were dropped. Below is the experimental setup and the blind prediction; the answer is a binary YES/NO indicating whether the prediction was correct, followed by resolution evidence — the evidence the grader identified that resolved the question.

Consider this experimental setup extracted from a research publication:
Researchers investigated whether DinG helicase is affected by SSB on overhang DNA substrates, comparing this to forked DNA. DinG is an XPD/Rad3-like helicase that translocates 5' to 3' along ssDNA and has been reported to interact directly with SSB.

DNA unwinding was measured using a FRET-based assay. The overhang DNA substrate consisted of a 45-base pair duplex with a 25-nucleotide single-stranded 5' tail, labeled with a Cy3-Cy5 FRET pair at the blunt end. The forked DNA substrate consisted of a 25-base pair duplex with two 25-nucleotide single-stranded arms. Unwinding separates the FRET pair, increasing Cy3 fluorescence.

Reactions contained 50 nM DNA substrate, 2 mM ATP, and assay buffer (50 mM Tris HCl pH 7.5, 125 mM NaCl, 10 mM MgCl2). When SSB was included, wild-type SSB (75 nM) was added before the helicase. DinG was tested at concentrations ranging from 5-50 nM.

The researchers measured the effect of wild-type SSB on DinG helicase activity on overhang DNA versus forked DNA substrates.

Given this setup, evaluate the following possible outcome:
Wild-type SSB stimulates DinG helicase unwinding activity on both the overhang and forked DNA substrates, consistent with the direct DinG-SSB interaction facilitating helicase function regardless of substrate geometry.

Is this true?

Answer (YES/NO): NO